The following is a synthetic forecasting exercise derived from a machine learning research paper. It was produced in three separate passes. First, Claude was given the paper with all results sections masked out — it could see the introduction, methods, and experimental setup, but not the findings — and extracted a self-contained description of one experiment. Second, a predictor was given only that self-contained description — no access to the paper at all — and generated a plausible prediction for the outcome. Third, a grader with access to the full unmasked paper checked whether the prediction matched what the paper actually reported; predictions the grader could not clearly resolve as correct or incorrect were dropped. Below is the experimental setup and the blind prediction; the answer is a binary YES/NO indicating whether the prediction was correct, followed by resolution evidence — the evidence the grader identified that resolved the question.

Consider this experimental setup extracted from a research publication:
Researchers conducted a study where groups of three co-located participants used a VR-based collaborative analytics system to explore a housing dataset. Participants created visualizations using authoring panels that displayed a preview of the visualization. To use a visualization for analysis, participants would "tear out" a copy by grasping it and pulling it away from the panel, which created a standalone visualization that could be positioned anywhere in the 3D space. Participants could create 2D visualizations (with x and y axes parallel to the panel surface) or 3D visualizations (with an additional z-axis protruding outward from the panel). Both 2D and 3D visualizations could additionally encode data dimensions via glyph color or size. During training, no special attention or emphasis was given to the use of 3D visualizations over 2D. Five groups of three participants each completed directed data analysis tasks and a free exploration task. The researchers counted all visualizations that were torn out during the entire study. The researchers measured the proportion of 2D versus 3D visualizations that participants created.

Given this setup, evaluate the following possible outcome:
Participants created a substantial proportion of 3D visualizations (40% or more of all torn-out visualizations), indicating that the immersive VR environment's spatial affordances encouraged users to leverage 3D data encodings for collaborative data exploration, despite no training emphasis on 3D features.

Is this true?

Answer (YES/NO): YES